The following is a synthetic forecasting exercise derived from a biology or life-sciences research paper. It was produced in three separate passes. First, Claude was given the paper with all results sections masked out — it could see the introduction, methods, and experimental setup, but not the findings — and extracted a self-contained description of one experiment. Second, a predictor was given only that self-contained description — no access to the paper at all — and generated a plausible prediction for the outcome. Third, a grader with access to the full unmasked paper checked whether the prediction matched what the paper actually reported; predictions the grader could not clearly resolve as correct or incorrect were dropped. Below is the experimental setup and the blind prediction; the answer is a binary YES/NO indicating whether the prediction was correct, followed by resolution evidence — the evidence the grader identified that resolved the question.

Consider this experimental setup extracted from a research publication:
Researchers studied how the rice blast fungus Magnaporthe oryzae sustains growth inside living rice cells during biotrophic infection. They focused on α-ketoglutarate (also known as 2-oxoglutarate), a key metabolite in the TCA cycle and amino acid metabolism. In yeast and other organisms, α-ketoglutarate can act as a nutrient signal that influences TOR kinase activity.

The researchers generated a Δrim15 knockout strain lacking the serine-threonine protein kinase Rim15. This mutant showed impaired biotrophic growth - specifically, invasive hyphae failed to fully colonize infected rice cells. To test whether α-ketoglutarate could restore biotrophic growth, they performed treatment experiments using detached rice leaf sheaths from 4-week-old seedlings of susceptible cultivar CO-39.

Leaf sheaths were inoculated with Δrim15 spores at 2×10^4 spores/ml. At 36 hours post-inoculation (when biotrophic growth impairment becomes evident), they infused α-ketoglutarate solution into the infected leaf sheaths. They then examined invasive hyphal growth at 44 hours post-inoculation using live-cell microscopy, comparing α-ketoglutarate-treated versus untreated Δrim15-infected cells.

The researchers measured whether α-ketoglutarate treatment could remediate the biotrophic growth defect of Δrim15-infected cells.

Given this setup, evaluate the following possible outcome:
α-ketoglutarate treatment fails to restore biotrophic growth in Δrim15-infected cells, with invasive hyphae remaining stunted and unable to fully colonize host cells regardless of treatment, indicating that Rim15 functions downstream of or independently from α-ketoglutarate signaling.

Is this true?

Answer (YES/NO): NO